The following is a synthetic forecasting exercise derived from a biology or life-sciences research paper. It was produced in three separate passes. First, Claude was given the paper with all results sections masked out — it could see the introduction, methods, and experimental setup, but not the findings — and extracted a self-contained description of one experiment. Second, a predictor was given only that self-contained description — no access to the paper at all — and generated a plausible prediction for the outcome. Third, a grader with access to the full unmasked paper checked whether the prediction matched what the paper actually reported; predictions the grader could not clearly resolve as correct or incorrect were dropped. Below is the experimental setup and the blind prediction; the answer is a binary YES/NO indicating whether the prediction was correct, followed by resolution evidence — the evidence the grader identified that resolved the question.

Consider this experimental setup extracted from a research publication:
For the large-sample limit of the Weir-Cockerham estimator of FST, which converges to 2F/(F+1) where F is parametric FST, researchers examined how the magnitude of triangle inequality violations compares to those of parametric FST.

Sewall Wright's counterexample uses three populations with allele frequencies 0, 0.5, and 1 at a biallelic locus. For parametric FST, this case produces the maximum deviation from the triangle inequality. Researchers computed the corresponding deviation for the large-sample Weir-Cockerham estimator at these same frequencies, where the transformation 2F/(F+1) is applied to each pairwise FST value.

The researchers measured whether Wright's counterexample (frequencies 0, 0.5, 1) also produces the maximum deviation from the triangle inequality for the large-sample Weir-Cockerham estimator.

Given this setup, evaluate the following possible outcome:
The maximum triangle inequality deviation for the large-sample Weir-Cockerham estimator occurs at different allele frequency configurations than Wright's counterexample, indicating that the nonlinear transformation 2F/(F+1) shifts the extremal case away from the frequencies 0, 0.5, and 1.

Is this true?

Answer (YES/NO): YES